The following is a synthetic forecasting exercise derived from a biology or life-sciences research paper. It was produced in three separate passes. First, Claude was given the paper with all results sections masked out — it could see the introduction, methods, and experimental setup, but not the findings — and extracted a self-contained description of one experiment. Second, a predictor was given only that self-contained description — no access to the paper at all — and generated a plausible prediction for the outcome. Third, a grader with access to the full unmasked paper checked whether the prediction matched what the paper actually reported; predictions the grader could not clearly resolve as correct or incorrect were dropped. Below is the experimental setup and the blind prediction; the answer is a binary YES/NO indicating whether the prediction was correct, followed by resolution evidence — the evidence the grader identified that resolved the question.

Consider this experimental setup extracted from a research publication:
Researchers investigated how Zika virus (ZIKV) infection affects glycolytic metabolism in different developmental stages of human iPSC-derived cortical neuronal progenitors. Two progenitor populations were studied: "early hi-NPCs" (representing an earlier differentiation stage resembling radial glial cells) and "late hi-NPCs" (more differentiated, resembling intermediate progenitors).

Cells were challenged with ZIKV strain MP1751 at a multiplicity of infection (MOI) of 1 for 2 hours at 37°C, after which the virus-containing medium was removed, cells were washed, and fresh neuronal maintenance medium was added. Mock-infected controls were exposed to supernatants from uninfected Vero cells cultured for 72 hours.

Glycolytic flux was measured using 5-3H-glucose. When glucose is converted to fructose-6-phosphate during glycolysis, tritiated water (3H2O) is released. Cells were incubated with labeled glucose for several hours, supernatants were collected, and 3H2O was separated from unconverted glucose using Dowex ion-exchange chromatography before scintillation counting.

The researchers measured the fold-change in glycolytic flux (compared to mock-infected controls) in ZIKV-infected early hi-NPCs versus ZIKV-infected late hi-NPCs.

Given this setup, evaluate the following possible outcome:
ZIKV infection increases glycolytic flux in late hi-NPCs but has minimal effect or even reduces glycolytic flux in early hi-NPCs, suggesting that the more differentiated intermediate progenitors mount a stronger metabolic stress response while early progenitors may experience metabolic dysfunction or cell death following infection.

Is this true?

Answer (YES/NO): NO